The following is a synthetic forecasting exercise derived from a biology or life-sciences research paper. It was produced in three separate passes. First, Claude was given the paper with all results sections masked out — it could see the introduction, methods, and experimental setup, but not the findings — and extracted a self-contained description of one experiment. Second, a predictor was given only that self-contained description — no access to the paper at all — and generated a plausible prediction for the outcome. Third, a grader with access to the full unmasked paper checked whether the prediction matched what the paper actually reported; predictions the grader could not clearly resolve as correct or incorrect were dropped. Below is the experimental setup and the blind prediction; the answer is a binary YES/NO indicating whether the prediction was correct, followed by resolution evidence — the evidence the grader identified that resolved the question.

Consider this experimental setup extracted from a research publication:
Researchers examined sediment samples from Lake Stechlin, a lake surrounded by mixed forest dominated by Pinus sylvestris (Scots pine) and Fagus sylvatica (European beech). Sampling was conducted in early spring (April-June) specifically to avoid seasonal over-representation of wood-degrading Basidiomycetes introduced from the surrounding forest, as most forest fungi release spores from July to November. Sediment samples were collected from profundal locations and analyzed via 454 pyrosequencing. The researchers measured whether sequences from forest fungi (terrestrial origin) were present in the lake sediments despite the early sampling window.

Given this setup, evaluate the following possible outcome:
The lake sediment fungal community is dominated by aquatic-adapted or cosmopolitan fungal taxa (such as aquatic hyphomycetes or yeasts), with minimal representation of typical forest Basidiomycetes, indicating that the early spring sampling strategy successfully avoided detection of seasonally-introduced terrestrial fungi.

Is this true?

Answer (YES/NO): NO